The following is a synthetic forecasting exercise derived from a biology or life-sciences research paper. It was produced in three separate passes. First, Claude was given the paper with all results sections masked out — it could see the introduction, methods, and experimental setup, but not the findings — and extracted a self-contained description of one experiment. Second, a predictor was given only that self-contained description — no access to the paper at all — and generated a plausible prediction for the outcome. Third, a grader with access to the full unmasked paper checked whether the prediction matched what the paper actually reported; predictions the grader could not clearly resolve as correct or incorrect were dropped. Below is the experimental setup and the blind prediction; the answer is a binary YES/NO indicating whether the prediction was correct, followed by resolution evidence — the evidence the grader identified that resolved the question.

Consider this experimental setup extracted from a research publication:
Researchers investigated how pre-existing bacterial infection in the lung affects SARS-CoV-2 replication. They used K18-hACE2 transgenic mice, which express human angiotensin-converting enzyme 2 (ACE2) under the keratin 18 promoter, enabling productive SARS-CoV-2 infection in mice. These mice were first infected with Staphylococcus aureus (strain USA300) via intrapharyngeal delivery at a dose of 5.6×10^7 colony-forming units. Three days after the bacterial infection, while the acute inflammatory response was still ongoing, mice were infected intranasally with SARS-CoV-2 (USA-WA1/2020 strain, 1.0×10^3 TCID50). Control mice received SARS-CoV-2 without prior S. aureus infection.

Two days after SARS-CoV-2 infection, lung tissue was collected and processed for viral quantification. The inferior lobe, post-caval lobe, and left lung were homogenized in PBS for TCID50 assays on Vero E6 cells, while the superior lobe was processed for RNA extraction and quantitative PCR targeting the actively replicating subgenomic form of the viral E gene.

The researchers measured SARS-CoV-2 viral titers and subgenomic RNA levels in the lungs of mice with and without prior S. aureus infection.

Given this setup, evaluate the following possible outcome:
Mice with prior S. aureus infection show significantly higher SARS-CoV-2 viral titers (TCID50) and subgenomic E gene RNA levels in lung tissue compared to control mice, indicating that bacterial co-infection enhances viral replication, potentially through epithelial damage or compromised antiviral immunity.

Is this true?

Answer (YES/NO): NO